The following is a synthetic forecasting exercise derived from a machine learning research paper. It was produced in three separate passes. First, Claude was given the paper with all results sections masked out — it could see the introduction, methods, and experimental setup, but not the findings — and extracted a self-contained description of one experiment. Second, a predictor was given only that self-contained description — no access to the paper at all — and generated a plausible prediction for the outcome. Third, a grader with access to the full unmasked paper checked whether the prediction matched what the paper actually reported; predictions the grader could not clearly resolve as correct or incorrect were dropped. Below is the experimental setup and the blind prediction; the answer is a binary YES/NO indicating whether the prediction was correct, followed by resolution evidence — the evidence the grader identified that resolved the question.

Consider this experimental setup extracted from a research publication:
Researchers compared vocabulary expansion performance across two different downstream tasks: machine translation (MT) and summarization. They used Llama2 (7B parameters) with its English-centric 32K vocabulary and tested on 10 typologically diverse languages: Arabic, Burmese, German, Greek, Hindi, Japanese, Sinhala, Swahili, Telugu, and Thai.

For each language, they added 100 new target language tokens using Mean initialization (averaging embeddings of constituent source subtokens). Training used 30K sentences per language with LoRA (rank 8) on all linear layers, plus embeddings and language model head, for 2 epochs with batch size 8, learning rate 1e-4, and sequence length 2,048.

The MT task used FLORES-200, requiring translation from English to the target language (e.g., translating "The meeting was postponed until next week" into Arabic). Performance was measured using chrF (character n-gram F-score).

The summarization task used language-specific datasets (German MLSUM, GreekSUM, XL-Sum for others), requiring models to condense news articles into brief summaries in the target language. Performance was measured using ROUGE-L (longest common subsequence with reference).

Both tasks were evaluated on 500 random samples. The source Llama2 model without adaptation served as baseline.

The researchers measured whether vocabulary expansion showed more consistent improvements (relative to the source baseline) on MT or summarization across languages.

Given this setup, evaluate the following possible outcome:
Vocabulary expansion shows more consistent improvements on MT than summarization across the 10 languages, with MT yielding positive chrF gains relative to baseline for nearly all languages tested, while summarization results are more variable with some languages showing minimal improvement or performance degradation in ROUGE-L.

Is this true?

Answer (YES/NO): YES